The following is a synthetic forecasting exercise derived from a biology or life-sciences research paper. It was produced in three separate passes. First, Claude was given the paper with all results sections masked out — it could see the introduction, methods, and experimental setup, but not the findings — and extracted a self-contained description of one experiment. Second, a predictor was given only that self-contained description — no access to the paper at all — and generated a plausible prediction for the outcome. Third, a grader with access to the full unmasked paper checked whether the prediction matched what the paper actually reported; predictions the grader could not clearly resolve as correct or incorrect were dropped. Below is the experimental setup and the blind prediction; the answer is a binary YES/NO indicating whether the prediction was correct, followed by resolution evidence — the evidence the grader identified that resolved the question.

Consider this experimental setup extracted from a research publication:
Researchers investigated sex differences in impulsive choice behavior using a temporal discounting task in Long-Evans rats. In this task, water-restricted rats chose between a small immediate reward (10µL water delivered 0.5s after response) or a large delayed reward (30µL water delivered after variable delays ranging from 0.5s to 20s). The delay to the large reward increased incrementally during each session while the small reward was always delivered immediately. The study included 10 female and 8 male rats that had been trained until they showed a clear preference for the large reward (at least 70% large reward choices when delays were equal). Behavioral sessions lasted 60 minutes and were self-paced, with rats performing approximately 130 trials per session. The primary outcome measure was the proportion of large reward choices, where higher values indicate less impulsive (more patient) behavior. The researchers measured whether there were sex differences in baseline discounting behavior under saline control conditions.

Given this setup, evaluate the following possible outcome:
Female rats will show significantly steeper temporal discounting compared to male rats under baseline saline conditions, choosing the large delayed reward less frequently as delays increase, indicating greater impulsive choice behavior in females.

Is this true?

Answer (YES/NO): NO